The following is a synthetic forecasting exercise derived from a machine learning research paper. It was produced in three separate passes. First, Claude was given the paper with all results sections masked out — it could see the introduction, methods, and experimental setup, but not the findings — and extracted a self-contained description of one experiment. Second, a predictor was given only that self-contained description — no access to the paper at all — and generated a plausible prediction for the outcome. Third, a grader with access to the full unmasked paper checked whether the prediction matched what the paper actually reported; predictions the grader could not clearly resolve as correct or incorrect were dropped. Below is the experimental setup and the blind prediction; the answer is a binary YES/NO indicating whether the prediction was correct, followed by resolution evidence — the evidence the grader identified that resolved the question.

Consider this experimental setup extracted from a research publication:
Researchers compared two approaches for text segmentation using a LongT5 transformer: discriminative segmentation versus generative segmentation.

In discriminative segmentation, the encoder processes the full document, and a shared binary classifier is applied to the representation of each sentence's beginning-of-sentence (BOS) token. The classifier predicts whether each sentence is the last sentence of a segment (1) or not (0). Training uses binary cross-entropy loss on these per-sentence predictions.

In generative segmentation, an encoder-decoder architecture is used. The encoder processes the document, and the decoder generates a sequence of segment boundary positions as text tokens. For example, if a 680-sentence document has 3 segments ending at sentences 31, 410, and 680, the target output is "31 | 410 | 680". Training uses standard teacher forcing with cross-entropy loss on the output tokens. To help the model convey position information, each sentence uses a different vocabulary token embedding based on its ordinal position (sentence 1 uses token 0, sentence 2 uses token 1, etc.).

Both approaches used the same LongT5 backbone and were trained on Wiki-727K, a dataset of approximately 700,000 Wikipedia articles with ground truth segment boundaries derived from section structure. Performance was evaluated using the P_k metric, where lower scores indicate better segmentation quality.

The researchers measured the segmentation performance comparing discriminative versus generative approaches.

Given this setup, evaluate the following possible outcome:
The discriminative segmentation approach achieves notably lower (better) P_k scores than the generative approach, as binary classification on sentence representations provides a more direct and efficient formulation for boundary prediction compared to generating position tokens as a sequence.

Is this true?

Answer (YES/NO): NO